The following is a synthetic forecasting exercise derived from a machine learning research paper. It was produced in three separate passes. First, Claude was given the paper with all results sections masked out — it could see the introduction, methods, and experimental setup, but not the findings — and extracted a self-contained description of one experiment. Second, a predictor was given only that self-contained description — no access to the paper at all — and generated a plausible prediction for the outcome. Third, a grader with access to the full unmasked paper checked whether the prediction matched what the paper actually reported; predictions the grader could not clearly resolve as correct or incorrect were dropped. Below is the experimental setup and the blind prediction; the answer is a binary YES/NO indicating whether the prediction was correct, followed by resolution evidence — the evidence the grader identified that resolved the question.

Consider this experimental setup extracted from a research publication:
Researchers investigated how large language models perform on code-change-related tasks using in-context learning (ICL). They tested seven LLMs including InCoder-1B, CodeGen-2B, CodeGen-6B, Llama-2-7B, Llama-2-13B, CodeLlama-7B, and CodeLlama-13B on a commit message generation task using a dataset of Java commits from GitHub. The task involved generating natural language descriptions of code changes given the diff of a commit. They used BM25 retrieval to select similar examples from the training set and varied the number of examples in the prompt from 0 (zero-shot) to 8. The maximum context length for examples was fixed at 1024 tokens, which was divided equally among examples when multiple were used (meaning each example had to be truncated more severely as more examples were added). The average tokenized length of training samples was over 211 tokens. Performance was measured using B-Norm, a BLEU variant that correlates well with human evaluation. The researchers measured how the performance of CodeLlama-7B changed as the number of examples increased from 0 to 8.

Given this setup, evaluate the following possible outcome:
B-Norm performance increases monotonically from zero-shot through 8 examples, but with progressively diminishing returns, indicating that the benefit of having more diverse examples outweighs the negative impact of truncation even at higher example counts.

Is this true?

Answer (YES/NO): NO